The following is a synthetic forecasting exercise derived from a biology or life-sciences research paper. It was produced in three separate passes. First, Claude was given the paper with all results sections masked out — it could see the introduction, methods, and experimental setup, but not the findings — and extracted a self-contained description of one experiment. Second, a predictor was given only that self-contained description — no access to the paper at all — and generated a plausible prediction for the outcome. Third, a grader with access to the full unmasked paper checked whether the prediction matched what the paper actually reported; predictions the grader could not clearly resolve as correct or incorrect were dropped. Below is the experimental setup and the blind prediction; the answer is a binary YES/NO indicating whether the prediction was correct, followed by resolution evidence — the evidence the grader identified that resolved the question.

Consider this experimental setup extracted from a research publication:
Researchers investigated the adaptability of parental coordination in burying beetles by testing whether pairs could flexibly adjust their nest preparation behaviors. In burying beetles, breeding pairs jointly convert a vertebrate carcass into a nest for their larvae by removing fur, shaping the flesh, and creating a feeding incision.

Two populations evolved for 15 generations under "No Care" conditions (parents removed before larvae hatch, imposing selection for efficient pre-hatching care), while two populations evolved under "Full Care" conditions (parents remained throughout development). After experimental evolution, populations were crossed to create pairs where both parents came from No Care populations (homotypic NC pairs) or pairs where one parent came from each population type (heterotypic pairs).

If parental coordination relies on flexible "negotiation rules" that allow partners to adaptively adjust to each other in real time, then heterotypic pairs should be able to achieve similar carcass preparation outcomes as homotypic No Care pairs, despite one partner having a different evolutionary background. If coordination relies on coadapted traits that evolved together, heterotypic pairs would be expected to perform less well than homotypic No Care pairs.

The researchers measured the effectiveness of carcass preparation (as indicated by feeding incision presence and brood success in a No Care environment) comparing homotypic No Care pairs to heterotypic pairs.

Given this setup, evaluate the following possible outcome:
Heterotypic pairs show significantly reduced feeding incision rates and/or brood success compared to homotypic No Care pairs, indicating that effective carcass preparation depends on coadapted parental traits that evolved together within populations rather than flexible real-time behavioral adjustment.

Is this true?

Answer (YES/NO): YES